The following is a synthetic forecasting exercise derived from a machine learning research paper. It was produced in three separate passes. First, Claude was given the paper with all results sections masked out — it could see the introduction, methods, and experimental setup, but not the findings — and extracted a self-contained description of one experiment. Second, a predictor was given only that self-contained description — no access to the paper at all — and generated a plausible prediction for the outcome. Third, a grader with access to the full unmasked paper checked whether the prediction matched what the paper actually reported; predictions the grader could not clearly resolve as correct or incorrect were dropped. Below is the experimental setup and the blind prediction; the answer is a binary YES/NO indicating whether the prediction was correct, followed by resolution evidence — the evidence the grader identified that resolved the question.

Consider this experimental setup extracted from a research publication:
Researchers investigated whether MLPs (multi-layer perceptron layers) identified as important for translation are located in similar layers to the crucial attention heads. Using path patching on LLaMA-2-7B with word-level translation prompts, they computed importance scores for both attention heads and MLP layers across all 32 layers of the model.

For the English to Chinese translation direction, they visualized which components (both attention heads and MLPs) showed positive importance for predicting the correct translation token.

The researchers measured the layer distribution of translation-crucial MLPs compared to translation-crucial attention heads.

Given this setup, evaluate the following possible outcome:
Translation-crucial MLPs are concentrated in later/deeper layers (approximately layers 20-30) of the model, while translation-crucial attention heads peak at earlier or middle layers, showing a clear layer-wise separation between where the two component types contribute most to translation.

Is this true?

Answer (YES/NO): NO